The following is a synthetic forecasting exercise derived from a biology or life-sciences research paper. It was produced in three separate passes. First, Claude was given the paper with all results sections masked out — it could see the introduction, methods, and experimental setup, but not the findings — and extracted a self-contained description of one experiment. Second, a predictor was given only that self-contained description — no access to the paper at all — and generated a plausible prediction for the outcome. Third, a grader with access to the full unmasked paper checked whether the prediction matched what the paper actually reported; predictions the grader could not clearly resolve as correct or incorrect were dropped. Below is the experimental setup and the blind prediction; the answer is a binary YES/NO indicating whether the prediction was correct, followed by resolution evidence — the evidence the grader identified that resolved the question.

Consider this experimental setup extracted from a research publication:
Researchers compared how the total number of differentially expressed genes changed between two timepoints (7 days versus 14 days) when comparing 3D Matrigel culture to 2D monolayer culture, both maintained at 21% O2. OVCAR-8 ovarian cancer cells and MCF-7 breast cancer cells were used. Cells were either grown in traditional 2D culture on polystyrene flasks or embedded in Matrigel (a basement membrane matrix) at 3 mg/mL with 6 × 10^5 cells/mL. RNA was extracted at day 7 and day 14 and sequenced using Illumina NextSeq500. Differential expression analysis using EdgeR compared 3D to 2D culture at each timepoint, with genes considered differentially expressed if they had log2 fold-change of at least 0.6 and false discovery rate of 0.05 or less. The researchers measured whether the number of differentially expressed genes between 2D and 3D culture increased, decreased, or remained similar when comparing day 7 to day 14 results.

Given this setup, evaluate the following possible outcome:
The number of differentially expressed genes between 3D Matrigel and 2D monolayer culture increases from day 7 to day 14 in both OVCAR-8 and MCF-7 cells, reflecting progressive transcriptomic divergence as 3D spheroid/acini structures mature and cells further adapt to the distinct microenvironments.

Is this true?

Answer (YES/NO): NO